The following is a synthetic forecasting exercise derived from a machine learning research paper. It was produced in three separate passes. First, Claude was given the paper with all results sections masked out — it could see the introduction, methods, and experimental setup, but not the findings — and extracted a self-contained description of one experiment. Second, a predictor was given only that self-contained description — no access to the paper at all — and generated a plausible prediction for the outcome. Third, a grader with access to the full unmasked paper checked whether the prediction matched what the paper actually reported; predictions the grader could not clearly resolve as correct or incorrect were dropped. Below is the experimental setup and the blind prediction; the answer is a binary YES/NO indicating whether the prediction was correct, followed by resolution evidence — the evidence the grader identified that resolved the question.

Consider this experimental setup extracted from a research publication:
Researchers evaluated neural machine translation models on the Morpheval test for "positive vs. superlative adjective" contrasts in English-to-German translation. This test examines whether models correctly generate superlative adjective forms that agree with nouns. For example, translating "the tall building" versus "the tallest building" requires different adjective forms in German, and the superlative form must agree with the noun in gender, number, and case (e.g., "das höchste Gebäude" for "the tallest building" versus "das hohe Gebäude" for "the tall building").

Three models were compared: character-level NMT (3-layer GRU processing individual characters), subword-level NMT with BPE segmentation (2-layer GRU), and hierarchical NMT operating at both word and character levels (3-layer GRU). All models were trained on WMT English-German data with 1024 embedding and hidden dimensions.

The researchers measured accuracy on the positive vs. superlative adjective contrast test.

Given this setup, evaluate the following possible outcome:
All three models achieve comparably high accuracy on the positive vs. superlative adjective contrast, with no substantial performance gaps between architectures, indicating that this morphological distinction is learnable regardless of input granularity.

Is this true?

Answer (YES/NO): NO